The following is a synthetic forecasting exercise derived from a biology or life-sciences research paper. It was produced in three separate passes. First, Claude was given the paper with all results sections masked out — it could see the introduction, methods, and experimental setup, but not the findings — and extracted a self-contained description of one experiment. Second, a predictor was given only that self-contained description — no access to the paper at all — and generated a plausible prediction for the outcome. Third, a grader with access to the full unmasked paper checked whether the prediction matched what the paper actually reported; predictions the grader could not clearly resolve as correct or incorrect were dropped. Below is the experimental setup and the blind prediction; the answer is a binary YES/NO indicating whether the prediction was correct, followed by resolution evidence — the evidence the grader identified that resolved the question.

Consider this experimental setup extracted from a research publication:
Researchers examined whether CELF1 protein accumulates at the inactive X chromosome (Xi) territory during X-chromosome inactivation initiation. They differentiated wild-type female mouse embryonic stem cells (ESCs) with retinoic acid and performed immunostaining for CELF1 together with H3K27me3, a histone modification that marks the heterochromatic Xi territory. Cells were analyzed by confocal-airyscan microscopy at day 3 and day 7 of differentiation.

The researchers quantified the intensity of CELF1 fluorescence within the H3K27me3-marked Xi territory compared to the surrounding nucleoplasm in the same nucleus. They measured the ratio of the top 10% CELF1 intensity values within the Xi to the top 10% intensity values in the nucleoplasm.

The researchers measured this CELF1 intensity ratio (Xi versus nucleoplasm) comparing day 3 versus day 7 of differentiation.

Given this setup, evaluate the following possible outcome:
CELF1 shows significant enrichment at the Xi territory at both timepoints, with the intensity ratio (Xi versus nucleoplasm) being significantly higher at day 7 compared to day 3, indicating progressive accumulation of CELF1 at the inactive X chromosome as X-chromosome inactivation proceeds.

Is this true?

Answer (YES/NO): YES